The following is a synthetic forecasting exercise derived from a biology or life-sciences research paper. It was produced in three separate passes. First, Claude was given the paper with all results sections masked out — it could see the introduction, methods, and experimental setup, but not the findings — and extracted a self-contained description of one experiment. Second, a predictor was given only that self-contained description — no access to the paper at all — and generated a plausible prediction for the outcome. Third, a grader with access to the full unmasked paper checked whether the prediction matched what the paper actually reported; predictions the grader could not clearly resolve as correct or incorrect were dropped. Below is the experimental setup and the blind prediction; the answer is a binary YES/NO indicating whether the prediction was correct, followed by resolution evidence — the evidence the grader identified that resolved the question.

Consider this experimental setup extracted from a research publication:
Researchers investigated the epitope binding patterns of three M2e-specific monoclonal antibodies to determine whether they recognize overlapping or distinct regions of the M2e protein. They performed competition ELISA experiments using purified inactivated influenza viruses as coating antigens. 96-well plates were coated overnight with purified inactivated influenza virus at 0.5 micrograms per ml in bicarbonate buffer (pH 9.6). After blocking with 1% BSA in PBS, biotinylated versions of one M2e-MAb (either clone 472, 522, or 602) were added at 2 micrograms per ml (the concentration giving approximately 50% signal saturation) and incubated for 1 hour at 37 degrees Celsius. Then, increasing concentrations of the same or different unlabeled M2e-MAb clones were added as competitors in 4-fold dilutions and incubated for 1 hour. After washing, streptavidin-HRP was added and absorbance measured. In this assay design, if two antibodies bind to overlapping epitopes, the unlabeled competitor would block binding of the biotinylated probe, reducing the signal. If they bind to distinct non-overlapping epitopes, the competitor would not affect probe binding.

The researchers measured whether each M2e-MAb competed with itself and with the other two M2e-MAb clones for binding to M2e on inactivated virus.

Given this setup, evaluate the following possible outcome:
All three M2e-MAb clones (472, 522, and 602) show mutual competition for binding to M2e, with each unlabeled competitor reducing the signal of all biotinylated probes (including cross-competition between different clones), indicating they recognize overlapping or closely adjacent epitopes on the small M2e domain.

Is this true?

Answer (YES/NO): YES